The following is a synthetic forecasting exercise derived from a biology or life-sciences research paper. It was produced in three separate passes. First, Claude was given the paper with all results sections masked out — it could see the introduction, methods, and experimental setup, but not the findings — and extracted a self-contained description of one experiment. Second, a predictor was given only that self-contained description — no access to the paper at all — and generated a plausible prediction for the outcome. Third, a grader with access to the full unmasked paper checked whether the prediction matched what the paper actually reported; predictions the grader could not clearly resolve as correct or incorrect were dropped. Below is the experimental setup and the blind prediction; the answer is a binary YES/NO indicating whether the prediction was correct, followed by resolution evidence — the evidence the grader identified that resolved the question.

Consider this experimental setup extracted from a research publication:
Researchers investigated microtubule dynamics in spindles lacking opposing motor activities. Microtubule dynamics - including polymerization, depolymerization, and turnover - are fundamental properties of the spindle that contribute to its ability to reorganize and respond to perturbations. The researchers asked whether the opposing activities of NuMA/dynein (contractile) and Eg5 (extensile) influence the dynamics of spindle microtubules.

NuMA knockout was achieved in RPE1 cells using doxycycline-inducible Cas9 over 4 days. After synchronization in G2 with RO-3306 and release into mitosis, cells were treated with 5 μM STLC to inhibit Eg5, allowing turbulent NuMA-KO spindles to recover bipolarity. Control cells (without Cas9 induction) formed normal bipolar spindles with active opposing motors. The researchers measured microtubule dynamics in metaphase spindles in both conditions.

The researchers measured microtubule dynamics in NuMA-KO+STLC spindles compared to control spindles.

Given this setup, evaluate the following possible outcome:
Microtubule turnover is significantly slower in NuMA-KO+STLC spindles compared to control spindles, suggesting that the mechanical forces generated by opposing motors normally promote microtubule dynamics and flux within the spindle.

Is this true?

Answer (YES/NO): NO